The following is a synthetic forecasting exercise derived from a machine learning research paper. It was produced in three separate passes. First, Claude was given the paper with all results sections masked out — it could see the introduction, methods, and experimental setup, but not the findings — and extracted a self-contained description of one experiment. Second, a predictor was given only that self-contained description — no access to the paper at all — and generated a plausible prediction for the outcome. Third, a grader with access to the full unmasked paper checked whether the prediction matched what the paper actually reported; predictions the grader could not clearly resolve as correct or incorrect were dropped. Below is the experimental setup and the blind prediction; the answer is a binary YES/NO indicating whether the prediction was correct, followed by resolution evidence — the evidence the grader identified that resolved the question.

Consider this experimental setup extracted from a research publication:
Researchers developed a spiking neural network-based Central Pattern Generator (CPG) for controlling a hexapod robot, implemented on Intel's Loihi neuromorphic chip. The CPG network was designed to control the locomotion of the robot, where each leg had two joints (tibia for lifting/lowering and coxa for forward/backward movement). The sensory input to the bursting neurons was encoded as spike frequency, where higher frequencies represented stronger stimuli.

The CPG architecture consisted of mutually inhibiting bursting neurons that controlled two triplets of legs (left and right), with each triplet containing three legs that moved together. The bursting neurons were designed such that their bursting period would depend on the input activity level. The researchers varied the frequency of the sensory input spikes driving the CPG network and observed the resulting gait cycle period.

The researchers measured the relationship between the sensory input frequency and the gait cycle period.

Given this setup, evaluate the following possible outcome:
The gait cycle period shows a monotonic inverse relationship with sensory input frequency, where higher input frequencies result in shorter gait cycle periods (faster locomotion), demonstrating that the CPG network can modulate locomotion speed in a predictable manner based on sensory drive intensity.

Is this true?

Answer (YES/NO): YES